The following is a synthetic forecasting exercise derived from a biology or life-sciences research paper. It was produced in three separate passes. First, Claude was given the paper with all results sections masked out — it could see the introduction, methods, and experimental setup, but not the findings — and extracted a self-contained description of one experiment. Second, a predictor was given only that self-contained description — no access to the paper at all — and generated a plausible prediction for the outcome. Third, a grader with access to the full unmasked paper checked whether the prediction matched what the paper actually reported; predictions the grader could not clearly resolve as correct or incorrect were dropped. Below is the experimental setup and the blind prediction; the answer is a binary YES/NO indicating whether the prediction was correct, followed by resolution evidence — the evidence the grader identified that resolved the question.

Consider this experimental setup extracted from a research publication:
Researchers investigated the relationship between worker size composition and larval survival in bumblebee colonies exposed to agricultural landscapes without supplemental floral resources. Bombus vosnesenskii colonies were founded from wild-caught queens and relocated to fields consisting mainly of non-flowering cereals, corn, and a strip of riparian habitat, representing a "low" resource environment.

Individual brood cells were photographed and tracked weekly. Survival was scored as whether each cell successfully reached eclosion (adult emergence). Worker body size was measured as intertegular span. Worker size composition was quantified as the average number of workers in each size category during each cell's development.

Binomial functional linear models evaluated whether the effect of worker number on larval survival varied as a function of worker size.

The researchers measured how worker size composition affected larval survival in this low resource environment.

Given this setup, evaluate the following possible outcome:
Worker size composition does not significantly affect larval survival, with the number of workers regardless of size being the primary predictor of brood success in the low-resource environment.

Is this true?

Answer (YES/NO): NO